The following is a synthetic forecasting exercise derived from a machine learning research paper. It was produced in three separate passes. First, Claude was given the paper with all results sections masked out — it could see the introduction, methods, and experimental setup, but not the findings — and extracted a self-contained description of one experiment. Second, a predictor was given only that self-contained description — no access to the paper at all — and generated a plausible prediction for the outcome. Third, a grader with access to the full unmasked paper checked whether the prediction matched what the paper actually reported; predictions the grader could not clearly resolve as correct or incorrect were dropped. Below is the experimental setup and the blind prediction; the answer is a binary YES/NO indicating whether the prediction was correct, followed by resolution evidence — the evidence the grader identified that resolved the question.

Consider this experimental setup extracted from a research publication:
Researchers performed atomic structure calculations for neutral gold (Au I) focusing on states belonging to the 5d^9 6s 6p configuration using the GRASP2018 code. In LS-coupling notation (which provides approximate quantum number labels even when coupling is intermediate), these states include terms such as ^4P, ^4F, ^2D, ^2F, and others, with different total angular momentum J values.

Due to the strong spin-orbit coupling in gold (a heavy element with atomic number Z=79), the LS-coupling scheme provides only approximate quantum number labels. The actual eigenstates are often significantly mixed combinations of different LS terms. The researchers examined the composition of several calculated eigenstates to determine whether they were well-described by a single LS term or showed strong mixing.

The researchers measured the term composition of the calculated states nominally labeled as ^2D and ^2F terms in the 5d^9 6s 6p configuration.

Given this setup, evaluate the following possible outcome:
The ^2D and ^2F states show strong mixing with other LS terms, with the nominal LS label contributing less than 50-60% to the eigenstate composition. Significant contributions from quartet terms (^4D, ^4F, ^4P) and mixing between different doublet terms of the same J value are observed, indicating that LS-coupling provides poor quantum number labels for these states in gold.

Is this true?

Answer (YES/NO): NO